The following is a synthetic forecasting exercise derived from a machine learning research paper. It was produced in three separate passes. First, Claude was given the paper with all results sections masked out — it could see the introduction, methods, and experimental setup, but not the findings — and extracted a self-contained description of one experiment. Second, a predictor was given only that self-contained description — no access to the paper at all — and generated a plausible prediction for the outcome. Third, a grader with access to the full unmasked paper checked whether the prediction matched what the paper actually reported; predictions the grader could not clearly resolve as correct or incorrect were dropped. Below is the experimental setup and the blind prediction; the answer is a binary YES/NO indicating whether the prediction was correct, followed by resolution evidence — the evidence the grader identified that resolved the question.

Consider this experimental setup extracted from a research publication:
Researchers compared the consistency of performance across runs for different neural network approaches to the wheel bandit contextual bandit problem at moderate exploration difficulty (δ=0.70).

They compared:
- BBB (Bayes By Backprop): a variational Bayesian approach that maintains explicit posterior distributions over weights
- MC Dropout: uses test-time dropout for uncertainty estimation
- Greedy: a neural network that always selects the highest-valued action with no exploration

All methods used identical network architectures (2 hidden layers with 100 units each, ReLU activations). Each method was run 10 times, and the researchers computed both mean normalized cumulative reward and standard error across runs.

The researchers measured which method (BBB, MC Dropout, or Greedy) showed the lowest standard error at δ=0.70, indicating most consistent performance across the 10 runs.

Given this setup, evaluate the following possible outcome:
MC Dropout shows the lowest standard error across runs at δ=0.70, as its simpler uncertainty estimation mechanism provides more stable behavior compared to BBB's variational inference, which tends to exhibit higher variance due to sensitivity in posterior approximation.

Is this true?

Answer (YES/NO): NO